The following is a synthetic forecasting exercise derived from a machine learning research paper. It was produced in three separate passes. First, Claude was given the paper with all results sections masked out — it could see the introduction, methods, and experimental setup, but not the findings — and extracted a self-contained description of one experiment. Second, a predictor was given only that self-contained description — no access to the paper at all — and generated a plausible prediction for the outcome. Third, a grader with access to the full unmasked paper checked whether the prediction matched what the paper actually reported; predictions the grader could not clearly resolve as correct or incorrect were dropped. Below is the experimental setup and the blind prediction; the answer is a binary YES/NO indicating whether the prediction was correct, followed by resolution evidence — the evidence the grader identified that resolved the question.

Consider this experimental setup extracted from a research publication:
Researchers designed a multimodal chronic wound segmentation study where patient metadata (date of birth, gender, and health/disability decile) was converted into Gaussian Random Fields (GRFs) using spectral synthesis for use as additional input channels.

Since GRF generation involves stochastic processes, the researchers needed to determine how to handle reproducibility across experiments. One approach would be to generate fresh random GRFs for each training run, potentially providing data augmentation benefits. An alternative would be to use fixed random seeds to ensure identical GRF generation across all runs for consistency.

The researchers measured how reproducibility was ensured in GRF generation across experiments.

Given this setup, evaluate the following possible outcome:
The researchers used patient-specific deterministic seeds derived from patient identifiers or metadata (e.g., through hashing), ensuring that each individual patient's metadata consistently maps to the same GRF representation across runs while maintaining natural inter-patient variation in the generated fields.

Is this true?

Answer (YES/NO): NO